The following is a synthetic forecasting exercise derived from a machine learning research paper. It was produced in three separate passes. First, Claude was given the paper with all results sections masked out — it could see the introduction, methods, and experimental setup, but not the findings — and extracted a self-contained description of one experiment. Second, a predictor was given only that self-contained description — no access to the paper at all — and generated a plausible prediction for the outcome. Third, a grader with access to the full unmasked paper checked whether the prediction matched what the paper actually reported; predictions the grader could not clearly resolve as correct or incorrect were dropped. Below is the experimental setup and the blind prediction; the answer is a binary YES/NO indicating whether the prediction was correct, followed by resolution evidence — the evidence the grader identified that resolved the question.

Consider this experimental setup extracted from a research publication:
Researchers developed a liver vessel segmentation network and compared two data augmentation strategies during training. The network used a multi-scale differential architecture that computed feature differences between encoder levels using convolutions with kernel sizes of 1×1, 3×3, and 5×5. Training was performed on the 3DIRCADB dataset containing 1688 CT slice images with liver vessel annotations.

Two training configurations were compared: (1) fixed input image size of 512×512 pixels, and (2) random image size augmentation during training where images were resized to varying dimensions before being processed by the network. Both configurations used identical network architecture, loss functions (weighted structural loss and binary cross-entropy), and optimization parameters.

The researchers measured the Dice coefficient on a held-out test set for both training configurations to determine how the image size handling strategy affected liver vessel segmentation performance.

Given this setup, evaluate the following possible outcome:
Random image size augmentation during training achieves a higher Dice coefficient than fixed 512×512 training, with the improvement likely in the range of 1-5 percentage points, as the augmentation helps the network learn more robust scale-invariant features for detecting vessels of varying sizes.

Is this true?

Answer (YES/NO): NO